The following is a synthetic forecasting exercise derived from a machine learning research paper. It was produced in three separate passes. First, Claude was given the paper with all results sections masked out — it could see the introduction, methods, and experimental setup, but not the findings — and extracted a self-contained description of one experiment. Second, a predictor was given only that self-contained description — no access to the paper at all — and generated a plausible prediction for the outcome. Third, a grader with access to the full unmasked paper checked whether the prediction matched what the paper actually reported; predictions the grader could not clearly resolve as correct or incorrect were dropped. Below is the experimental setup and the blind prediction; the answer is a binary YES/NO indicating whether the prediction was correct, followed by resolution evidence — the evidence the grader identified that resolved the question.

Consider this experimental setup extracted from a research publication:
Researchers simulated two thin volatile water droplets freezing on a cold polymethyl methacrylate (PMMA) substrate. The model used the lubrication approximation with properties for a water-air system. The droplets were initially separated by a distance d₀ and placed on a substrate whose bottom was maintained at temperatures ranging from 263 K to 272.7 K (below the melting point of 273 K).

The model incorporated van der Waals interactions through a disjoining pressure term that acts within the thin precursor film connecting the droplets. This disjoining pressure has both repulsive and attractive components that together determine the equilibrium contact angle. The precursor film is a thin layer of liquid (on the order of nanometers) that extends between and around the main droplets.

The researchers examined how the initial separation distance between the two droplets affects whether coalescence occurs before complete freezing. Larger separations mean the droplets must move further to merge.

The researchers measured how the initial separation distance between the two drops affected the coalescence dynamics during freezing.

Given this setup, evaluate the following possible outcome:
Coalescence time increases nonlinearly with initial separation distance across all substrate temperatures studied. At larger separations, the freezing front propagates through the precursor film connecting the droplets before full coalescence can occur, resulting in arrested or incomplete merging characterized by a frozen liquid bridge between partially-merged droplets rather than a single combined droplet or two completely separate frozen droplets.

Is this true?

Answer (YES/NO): NO